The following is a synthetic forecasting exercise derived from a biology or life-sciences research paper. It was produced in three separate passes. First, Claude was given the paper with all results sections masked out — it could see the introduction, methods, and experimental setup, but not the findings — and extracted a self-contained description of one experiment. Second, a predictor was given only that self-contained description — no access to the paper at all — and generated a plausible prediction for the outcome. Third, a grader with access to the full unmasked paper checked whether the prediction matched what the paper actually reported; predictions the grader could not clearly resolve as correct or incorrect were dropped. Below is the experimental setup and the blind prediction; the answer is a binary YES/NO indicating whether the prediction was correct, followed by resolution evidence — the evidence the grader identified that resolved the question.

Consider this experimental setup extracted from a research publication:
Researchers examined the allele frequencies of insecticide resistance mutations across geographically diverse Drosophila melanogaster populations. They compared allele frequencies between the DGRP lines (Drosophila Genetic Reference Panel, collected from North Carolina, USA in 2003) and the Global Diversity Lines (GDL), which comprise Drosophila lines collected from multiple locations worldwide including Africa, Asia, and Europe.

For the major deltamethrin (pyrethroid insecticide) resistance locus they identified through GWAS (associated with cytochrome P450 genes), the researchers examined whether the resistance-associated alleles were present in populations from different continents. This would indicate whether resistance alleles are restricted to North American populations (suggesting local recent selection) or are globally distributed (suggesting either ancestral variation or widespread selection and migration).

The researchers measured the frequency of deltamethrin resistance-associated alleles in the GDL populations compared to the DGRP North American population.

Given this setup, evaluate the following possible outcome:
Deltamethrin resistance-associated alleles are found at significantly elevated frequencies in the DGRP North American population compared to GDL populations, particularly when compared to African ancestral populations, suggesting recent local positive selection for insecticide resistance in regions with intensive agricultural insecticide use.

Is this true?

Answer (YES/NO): NO